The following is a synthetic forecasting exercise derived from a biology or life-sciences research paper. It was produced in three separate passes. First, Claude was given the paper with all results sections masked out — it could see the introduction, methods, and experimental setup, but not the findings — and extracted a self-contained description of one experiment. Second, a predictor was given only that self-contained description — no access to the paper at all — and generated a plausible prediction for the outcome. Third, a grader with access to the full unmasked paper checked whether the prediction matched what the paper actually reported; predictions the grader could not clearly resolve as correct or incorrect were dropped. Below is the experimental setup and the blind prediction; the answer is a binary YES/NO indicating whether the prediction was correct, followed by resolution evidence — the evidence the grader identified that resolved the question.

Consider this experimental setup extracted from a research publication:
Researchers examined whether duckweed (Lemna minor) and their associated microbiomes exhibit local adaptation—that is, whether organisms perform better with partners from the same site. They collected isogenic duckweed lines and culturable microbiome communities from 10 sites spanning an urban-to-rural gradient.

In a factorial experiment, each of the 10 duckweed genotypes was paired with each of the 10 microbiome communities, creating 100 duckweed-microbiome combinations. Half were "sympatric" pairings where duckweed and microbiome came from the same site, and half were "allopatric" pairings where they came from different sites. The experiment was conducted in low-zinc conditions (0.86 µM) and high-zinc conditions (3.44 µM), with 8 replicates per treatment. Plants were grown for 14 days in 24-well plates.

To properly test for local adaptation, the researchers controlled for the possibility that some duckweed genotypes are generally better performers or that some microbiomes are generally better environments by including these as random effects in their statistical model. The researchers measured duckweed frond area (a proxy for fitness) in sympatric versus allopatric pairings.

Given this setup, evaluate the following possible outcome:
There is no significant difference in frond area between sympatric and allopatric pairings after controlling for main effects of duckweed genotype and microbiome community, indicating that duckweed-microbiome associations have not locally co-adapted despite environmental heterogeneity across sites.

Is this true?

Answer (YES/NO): NO